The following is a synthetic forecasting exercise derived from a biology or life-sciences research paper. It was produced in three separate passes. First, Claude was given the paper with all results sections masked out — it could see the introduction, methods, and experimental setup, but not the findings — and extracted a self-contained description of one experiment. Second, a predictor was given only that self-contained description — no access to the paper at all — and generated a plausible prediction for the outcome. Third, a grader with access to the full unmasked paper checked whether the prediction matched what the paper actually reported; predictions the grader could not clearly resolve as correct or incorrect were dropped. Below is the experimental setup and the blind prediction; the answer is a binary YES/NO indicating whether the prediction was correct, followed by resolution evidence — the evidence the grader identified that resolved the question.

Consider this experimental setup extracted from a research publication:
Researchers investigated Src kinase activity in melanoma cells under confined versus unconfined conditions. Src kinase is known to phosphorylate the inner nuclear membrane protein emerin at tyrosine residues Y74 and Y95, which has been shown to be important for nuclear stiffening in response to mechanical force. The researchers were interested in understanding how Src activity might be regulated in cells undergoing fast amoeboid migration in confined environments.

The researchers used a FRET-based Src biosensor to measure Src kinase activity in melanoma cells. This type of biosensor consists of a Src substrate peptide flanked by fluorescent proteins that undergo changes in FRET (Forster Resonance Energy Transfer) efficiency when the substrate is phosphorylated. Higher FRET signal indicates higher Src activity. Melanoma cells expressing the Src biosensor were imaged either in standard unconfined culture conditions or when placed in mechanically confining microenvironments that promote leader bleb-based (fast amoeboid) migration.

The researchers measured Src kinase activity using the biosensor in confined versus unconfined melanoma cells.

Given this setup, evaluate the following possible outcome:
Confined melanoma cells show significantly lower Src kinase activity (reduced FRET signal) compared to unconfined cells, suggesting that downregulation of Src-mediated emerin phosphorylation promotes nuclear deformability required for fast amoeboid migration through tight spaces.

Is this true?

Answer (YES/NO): YES